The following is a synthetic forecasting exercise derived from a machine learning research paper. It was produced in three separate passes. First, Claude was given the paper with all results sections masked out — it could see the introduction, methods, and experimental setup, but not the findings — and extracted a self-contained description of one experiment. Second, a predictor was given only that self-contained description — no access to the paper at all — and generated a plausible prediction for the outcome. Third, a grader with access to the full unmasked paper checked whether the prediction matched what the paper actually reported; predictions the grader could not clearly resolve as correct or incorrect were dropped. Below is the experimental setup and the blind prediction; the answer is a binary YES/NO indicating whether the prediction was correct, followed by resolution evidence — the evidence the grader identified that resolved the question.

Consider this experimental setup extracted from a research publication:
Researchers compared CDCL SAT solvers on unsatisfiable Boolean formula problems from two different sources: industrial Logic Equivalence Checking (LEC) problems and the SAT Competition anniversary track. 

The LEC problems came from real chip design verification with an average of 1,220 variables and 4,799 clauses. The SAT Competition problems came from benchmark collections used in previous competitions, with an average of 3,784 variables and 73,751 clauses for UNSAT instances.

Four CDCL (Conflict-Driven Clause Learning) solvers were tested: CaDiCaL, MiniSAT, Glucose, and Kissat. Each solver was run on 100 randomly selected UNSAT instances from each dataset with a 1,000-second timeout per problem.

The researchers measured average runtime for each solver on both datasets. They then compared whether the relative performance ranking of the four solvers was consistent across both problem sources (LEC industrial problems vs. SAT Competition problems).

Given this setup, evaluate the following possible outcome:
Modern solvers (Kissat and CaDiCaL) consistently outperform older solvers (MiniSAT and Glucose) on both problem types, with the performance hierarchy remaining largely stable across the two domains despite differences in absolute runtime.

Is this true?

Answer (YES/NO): YES